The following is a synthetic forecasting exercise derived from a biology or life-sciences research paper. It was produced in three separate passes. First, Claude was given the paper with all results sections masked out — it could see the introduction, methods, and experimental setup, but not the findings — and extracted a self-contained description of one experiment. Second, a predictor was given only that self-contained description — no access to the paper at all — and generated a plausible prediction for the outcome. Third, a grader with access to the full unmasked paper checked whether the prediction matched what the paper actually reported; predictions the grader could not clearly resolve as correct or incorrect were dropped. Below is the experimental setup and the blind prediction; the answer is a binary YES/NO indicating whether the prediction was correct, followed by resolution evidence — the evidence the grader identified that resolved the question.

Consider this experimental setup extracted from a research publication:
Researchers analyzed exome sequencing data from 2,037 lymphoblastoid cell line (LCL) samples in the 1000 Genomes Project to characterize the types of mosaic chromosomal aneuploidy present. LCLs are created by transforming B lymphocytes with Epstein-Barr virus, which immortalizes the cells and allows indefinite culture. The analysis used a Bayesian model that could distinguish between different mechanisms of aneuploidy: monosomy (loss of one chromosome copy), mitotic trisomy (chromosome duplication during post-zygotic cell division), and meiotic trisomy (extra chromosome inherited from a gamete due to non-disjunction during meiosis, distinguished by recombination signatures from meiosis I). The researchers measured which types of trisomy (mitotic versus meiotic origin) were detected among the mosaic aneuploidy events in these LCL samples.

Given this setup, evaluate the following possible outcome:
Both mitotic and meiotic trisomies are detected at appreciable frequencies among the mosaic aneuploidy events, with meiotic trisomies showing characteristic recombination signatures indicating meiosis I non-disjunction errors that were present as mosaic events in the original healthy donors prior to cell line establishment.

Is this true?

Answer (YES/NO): NO